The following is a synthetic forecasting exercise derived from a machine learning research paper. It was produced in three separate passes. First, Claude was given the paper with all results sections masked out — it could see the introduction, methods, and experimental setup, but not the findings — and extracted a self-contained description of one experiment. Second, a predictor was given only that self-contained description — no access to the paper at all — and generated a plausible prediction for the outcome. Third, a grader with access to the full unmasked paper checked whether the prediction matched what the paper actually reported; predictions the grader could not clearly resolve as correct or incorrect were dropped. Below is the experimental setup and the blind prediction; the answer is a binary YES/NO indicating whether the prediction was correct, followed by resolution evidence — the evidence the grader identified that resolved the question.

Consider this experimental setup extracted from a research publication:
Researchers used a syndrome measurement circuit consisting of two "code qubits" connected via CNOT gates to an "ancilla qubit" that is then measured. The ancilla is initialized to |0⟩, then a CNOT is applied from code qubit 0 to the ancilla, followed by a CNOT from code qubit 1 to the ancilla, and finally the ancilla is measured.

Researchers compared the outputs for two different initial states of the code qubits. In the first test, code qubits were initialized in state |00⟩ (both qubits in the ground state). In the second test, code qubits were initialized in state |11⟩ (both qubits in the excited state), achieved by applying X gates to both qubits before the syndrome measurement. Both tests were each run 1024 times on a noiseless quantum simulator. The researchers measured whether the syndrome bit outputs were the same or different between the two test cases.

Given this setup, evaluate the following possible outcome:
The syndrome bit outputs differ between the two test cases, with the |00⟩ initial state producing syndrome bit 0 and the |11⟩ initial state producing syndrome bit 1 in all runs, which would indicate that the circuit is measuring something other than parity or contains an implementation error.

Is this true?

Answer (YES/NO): NO